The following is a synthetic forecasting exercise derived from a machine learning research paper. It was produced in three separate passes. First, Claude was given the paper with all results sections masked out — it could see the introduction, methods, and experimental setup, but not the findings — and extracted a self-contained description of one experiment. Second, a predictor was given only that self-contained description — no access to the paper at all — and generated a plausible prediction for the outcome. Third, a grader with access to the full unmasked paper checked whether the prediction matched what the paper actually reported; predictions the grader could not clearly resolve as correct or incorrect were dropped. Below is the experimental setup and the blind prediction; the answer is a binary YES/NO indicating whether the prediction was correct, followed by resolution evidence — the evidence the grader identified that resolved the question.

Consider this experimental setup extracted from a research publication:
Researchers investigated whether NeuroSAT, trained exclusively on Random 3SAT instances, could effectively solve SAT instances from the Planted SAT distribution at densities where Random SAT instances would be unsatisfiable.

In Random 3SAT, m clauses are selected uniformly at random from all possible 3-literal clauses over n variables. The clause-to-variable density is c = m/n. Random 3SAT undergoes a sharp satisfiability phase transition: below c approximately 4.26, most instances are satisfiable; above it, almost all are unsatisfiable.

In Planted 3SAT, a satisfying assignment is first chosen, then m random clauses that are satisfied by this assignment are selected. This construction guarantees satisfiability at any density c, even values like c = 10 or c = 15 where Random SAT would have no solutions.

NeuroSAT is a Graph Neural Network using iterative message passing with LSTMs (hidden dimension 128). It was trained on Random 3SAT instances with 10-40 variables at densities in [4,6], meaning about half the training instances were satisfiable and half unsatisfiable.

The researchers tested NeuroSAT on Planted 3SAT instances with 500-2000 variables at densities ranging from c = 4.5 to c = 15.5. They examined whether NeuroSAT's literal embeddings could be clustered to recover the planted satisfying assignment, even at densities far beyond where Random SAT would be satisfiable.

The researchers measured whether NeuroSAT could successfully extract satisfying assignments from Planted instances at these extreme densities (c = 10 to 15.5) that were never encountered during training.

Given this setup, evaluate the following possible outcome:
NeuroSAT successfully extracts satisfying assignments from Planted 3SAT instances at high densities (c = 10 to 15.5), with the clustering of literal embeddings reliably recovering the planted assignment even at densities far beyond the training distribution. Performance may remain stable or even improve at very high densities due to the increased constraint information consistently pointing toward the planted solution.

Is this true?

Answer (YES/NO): YES